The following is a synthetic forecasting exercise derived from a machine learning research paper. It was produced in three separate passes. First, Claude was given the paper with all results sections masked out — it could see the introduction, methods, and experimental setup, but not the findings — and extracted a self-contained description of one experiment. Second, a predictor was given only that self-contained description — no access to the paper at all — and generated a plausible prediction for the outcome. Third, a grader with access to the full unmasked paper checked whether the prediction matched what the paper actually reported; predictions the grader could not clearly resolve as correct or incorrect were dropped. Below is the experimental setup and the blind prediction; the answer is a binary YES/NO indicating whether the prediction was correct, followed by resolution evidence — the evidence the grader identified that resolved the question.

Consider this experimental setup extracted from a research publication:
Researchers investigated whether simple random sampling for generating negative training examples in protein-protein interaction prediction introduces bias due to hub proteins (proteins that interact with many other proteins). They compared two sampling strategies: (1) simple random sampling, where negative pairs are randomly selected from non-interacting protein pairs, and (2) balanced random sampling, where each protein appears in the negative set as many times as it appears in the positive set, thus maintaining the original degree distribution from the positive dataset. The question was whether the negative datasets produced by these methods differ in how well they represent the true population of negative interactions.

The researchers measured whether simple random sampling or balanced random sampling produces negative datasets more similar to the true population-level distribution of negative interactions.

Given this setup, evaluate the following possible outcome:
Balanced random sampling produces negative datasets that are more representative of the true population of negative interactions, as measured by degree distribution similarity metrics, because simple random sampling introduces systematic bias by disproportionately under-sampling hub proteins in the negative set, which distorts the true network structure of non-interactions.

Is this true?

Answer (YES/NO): NO